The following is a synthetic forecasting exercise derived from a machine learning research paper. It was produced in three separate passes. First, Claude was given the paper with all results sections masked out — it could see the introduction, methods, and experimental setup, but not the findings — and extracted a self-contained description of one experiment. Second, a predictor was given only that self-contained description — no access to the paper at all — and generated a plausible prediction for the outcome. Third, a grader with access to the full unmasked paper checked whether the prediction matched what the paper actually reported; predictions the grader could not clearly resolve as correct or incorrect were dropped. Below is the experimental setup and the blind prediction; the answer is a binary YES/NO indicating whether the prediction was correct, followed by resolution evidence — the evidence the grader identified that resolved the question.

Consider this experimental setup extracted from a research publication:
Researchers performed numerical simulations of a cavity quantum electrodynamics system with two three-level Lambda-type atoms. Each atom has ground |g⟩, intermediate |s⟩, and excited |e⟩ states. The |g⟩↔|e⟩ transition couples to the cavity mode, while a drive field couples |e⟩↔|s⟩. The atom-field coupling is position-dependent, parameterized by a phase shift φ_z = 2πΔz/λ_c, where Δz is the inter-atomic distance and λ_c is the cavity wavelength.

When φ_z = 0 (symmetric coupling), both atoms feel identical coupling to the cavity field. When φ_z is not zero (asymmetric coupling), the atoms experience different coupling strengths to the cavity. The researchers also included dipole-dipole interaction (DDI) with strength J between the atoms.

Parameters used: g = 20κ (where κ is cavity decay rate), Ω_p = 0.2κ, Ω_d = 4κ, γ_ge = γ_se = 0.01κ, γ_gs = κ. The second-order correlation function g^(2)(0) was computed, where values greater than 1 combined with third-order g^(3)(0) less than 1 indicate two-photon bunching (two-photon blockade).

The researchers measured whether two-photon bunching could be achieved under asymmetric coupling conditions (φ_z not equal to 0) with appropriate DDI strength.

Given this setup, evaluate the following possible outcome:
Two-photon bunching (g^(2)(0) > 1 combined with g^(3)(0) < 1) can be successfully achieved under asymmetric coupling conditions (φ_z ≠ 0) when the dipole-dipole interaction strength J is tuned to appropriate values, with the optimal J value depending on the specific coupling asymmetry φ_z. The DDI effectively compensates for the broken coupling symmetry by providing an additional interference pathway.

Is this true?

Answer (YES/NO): NO